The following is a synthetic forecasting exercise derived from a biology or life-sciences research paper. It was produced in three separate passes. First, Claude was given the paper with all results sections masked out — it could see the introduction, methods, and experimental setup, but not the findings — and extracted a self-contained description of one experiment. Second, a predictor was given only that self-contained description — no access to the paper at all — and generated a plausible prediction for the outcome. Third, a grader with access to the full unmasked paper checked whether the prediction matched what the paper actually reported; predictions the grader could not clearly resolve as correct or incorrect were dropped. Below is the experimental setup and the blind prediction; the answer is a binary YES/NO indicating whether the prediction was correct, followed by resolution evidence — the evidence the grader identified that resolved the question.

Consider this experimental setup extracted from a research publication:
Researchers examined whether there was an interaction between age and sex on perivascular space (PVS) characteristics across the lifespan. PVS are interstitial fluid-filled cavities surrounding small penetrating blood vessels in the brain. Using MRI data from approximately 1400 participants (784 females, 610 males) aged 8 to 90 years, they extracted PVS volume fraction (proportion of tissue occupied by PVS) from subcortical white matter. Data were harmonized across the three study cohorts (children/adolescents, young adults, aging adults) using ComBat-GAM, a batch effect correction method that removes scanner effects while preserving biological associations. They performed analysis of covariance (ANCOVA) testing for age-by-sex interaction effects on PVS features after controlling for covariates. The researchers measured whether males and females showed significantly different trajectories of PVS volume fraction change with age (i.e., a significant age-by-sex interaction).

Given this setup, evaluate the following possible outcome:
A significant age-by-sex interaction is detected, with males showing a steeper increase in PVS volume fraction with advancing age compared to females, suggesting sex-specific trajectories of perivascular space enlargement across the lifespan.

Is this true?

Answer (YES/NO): NO